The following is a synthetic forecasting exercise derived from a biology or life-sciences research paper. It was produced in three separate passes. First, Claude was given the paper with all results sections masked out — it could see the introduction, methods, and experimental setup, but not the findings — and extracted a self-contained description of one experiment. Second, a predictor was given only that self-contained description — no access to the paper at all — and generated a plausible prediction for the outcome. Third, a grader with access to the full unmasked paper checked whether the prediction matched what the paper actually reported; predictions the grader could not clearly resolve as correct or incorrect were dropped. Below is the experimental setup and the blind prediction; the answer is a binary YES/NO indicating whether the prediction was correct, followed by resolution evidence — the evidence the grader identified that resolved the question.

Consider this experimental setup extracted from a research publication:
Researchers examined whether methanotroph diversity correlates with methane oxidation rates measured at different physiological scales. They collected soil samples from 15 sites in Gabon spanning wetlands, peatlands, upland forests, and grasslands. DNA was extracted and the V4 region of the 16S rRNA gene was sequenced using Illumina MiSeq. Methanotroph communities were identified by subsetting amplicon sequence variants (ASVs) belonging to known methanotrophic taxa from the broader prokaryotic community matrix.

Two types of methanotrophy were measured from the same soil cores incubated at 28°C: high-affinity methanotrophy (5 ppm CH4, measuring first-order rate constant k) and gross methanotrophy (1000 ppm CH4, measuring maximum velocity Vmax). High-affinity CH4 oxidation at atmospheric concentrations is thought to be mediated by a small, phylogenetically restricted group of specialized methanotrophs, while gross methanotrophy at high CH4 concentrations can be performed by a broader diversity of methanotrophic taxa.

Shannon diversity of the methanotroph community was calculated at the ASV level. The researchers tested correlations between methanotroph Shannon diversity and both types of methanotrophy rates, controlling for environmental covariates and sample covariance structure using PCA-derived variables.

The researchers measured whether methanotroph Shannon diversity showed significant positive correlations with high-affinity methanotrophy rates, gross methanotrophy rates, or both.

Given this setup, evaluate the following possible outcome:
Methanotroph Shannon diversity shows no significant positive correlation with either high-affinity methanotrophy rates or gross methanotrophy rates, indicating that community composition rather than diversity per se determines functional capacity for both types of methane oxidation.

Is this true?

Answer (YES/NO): NO